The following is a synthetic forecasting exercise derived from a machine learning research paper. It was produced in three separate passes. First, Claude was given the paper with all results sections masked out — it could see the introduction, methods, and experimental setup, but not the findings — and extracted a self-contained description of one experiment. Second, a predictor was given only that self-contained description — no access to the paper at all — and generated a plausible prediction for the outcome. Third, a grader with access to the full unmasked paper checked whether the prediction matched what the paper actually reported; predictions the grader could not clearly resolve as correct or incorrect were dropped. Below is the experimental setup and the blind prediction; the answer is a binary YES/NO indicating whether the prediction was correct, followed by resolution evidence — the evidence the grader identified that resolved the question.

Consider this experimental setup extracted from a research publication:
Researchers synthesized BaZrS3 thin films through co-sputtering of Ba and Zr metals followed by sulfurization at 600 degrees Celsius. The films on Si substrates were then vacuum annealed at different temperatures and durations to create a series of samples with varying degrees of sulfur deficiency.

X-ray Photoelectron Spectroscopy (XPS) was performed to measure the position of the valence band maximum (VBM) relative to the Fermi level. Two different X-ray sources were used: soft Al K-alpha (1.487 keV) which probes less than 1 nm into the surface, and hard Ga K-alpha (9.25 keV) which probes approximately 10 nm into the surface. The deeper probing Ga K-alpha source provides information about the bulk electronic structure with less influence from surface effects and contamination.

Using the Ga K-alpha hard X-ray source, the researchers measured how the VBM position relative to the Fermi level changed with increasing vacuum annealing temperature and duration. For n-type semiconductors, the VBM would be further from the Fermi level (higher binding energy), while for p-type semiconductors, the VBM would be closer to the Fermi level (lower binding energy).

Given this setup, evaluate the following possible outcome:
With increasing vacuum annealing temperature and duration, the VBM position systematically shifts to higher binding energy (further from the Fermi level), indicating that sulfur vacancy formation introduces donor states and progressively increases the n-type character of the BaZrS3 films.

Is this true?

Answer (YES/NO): YES